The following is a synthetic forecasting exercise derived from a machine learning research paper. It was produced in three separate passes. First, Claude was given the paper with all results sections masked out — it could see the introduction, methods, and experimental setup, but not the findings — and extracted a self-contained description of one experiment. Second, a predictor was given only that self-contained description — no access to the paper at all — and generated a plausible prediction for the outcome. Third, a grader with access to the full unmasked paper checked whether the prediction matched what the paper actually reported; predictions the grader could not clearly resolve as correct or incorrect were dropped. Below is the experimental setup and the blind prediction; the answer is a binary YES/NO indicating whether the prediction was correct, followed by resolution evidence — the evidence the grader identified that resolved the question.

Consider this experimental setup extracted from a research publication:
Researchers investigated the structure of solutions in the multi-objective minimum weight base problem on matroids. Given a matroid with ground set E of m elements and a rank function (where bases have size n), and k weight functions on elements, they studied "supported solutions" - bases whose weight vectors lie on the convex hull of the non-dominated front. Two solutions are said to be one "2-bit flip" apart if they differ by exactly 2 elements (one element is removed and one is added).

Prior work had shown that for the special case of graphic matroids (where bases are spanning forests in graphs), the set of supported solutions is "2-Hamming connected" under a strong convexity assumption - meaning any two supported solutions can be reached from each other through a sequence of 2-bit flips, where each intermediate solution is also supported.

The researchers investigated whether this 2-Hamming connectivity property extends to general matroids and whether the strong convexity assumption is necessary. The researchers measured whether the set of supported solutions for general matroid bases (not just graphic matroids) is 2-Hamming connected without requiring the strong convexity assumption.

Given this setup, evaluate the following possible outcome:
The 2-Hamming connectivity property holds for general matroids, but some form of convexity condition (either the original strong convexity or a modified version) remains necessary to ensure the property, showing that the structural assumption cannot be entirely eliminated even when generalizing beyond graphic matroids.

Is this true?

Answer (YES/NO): NO